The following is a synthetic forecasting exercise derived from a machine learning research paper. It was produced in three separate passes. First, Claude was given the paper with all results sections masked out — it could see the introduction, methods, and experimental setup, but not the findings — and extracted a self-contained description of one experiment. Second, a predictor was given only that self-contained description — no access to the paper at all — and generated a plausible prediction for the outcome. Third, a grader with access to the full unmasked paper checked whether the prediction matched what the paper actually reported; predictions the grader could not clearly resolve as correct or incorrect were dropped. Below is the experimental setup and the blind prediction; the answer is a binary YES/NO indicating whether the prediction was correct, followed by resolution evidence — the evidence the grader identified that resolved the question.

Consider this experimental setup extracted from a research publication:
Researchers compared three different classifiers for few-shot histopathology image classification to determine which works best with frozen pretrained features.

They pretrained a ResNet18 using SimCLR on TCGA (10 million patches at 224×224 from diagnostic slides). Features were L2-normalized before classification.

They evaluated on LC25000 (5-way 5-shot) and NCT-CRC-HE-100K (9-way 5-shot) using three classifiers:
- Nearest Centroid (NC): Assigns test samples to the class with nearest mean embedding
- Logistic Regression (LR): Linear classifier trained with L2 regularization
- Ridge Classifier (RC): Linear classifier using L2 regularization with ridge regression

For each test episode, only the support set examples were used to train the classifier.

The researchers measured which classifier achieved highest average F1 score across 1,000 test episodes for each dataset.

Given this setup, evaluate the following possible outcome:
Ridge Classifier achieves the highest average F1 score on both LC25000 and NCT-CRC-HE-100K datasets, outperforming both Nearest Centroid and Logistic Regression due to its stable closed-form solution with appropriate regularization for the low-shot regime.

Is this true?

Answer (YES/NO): NO